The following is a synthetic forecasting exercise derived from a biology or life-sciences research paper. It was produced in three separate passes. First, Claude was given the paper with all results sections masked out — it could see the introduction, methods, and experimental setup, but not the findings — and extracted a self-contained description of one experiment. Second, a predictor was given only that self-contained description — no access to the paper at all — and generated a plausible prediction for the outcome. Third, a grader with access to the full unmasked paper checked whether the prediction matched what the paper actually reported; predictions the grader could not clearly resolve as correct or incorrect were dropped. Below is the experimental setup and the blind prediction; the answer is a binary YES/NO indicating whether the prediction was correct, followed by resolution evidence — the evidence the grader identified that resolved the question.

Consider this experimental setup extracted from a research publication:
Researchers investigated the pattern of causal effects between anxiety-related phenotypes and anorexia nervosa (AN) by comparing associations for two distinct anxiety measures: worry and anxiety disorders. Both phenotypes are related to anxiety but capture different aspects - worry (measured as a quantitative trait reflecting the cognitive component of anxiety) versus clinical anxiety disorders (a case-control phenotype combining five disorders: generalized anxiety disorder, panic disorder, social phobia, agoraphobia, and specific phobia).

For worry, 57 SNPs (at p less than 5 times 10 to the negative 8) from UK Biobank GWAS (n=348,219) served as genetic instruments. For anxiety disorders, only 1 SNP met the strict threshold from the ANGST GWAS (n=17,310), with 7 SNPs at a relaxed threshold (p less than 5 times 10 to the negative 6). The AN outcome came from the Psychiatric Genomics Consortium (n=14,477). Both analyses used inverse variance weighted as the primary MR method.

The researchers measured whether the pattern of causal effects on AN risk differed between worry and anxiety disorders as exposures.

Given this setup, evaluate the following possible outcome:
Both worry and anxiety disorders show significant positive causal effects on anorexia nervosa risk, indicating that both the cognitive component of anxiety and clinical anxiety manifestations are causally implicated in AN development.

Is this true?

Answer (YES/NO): NO